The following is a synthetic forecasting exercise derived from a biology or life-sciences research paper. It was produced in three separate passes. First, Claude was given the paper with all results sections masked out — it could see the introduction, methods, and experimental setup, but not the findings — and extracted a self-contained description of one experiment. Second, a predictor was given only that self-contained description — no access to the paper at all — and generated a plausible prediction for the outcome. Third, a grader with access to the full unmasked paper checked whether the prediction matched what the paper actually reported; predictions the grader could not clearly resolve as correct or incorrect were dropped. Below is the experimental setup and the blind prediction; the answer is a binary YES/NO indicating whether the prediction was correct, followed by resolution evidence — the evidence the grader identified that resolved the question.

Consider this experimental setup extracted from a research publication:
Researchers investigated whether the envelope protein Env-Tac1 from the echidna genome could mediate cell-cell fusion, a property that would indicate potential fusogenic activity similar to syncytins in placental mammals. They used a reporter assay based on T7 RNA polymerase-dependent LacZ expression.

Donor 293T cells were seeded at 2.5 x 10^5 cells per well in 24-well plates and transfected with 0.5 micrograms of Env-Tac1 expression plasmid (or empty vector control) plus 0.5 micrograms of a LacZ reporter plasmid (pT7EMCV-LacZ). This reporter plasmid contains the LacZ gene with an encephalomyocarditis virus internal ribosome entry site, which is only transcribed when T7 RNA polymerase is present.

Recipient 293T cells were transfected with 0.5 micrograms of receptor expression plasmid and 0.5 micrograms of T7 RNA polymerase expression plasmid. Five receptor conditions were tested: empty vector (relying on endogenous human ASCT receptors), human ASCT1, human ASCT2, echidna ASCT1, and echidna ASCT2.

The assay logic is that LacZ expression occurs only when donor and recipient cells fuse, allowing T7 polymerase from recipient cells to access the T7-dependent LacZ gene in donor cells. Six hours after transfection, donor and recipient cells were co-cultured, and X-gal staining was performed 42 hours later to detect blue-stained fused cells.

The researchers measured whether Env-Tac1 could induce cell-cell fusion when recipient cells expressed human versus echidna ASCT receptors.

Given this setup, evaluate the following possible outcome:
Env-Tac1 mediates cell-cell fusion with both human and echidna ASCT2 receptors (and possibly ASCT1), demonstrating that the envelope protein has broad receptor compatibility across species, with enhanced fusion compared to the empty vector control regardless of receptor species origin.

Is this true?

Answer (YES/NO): YES